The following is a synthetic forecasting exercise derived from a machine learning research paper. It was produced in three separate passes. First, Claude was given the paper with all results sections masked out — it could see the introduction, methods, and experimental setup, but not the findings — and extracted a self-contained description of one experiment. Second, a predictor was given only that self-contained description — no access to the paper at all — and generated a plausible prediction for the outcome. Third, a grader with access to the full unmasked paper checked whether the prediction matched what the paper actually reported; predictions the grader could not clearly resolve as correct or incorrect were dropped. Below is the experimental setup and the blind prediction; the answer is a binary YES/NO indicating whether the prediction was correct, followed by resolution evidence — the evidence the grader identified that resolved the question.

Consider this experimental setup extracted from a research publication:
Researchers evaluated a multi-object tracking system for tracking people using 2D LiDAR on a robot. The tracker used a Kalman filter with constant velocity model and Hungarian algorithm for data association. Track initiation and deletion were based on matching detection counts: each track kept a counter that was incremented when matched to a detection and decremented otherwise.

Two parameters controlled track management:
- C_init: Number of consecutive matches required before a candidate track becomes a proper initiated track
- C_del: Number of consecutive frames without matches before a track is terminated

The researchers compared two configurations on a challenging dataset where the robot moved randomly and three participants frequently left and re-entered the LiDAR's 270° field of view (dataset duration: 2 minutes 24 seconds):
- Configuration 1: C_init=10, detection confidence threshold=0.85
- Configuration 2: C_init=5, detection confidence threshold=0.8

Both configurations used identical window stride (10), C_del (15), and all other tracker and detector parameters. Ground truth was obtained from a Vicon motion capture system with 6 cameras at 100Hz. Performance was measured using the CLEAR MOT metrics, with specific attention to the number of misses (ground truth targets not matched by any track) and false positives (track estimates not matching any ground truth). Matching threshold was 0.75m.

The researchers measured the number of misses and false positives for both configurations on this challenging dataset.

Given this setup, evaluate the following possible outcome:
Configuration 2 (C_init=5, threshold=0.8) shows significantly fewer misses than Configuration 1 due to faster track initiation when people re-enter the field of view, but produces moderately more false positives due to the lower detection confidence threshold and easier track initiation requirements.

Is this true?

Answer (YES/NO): NO